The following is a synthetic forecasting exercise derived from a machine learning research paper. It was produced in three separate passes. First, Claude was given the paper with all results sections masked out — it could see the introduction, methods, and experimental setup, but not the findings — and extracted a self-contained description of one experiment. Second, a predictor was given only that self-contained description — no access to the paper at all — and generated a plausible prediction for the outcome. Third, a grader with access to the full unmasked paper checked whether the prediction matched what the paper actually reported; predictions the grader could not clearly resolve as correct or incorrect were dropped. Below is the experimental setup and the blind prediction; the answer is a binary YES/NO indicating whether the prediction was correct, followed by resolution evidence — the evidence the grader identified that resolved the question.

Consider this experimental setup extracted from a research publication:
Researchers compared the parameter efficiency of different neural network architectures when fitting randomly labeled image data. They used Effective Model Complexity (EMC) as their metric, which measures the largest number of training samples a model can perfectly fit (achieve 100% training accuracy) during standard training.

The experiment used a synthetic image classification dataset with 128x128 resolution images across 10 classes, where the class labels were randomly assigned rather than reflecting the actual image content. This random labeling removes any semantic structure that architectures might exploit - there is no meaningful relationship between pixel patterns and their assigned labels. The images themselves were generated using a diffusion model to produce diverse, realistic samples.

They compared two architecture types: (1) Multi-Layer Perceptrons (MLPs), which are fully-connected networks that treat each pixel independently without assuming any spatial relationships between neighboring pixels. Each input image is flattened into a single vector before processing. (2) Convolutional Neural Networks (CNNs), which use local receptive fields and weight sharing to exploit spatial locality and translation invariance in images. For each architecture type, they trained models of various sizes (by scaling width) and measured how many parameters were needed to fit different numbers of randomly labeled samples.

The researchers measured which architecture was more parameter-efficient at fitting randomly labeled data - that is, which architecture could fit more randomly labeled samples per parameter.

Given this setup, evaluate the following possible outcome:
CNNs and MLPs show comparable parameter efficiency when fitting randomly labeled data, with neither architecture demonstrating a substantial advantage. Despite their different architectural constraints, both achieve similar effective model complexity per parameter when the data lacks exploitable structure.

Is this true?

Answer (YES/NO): NO